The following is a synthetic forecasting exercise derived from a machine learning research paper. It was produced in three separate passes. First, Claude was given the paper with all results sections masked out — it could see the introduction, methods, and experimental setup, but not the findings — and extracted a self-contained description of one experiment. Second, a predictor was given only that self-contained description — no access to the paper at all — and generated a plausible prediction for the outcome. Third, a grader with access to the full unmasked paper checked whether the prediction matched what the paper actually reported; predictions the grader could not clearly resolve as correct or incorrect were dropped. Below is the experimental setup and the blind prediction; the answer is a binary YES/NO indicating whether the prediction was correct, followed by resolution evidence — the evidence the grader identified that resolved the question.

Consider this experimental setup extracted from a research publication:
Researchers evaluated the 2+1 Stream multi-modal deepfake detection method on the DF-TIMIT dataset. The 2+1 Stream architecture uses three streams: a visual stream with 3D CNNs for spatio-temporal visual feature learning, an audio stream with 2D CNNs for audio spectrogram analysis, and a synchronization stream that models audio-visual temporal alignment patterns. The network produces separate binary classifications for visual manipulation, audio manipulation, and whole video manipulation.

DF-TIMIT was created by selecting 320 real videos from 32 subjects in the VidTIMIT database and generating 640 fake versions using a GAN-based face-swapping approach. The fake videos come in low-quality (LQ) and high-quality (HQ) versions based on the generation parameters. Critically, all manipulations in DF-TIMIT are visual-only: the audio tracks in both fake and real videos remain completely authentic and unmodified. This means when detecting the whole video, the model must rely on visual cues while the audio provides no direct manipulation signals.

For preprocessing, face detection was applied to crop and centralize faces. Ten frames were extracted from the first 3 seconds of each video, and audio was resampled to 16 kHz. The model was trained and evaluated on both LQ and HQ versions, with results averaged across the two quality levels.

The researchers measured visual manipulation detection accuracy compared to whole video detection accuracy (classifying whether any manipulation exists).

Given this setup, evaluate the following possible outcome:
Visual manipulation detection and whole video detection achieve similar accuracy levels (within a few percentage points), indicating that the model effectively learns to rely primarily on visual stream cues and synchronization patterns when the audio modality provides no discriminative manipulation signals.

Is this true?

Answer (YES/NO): NO